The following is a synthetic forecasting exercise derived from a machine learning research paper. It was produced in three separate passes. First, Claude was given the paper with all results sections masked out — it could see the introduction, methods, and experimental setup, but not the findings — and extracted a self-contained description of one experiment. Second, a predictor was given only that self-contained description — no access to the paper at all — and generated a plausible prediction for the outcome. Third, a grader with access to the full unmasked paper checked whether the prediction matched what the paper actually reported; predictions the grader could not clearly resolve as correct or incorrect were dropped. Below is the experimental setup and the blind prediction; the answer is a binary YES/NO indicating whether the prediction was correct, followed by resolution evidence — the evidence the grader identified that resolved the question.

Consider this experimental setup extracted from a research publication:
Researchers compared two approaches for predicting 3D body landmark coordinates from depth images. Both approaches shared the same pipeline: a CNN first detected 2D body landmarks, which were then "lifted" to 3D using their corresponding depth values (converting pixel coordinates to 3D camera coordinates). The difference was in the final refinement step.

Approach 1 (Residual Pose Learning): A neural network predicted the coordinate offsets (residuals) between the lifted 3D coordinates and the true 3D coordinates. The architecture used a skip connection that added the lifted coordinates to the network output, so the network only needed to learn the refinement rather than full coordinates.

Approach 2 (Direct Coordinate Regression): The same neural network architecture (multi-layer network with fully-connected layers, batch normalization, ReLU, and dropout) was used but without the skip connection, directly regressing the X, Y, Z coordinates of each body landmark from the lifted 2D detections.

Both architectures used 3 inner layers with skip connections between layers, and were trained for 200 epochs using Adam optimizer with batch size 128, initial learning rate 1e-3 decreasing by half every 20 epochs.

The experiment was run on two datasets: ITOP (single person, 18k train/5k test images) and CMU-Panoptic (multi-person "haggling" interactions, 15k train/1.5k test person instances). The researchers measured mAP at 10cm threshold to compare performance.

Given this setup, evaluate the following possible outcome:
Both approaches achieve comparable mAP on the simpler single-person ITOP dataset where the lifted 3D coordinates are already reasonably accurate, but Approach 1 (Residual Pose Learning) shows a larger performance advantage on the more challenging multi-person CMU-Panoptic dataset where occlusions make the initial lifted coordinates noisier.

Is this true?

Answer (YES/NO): YES